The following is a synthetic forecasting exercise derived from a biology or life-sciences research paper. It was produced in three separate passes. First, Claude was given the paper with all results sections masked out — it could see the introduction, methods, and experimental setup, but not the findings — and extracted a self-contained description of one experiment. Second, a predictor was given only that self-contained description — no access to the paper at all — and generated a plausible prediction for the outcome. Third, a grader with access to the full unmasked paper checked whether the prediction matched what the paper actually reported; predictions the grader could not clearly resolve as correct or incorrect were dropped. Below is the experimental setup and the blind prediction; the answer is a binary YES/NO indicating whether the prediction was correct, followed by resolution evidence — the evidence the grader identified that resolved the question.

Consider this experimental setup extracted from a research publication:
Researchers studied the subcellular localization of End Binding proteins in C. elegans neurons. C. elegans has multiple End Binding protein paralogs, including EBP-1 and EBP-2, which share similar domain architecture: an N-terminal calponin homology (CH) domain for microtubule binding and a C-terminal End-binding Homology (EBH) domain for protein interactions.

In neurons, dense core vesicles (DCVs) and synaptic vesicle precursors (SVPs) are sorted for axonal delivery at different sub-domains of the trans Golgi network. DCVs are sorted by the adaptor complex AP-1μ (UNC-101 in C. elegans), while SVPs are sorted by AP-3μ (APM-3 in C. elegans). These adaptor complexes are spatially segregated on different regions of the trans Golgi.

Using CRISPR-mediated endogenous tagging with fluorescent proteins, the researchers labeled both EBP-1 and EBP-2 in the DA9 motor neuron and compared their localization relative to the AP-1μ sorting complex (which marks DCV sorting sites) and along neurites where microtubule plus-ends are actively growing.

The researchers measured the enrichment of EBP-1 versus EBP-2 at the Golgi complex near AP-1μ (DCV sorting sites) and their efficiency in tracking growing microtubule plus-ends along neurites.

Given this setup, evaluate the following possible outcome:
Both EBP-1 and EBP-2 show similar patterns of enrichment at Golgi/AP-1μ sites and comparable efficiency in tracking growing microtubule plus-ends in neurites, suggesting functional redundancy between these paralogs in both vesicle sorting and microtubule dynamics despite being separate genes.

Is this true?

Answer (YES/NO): NO